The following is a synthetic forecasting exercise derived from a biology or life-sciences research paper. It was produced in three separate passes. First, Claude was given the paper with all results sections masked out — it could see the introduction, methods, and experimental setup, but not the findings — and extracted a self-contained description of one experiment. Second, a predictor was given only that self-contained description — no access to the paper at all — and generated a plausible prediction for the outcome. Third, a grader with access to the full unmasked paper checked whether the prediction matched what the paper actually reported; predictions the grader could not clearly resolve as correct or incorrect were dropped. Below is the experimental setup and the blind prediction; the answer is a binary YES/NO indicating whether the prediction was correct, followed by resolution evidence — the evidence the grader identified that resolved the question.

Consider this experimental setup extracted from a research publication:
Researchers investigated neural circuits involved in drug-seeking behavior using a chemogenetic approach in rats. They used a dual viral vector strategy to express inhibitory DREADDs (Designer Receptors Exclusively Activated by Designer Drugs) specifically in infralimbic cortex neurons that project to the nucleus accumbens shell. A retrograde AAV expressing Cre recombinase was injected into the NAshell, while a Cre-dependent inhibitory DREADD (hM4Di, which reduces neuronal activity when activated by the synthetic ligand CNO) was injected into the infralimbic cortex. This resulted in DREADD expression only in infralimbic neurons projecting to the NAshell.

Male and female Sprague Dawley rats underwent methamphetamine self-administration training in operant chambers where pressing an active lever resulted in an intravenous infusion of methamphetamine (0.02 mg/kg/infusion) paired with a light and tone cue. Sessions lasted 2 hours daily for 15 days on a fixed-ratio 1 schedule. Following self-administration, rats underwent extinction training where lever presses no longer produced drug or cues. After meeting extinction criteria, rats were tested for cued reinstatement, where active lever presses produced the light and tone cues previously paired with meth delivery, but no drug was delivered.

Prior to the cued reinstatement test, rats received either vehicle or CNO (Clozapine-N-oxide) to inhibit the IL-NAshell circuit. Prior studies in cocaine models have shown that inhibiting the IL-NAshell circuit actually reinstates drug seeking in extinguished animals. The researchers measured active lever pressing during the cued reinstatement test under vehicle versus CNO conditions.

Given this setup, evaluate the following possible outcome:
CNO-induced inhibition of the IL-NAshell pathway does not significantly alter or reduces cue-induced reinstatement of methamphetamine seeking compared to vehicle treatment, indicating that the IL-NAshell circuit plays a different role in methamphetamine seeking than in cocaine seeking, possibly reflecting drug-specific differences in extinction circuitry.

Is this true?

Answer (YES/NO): YES